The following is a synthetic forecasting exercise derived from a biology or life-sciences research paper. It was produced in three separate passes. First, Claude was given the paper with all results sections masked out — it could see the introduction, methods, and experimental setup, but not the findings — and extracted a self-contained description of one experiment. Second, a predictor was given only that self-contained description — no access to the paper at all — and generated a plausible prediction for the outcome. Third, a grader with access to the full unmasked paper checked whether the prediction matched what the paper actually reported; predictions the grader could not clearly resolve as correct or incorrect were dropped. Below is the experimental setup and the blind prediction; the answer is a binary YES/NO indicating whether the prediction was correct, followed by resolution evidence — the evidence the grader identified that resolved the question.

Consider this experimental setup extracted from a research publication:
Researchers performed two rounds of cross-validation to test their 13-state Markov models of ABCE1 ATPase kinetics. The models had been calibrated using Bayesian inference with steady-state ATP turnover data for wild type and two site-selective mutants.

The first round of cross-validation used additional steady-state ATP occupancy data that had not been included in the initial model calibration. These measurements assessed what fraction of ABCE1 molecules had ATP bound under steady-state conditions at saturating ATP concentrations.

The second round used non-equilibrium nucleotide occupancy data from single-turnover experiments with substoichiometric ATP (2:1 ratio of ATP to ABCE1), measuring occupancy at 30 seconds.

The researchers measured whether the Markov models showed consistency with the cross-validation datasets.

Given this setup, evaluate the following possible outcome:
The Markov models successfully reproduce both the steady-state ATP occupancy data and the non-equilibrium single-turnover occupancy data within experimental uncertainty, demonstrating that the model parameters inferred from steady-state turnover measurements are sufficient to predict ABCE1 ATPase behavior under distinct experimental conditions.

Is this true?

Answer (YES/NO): NO